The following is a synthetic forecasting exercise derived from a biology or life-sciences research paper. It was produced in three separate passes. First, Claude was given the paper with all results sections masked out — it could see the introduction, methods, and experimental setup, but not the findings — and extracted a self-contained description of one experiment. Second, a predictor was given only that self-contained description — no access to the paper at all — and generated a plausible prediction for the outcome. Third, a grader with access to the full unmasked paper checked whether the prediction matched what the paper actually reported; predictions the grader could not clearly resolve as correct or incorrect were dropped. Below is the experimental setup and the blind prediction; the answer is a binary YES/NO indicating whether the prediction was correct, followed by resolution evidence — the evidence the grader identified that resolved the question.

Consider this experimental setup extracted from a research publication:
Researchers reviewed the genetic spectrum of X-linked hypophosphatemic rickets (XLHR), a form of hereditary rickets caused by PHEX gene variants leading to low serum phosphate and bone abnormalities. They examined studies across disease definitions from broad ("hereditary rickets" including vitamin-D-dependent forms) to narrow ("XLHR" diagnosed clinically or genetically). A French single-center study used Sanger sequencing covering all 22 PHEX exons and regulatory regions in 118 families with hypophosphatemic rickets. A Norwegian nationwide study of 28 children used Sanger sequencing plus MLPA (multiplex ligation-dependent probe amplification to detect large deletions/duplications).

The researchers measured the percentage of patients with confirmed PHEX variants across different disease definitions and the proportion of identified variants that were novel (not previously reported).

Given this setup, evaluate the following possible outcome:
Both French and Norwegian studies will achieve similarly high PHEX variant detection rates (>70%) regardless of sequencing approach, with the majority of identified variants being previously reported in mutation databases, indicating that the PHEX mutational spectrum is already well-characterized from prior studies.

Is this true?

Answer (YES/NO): NO